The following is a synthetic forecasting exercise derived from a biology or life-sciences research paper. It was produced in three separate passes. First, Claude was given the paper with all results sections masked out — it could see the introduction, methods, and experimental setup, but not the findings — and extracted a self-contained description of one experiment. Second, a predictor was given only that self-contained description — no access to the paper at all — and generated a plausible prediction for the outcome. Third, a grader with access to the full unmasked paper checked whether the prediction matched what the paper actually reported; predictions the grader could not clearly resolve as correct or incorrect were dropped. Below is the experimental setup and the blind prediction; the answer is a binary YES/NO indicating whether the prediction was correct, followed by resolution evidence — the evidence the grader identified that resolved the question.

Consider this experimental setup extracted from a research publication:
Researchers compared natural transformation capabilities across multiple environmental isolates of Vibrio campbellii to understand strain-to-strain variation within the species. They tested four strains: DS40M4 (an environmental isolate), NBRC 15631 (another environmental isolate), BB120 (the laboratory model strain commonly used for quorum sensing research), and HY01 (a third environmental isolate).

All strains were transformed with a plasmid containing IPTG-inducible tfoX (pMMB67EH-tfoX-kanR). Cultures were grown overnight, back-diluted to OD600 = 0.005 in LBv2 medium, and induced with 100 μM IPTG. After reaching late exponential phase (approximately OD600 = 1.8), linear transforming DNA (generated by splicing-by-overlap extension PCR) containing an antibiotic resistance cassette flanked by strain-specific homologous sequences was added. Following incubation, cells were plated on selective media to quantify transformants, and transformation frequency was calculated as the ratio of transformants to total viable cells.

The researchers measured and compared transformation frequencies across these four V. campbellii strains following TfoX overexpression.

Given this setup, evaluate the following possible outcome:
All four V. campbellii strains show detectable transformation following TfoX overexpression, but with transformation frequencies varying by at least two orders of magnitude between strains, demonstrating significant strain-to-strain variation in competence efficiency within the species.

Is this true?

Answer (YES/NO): NO